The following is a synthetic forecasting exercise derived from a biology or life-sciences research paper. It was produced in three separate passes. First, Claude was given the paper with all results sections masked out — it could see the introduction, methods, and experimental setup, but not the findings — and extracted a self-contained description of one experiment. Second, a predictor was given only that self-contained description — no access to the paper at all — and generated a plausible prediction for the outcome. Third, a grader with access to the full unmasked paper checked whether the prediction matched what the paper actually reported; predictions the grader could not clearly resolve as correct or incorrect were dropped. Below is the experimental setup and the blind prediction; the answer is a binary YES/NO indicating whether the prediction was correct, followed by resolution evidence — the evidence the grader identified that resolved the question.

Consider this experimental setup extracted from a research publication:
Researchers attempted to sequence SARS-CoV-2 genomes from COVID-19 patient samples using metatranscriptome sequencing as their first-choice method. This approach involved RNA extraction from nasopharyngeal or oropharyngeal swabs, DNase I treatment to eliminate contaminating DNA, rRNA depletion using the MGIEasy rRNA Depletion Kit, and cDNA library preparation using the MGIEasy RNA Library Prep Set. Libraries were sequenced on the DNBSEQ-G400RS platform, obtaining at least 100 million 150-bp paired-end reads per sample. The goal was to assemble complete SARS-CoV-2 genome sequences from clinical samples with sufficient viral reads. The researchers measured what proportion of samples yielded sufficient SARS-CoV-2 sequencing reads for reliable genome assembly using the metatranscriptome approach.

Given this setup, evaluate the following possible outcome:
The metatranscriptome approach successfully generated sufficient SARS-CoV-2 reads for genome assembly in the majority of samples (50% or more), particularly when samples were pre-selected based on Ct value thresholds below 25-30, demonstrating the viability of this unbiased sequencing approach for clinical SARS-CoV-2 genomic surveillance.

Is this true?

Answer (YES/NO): NO